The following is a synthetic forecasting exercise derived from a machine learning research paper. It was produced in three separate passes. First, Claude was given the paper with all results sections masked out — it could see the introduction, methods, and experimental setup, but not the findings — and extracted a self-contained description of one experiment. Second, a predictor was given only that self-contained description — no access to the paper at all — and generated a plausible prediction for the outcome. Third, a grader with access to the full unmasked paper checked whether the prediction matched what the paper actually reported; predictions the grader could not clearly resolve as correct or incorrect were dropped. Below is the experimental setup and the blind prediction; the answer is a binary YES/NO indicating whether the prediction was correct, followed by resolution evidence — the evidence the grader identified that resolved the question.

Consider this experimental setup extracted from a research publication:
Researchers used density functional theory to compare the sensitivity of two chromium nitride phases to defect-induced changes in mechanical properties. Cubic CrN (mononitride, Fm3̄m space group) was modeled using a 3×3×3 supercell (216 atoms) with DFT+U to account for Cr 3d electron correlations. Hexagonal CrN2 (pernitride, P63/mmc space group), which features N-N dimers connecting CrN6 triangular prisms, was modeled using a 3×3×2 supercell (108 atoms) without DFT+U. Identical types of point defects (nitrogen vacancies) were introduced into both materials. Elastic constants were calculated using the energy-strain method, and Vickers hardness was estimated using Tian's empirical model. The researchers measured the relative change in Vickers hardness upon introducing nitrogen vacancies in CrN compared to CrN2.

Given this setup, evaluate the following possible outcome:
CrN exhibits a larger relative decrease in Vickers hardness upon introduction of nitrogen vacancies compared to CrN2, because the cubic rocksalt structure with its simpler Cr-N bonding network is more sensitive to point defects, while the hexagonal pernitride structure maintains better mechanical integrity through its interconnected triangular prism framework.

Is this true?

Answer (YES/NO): NO